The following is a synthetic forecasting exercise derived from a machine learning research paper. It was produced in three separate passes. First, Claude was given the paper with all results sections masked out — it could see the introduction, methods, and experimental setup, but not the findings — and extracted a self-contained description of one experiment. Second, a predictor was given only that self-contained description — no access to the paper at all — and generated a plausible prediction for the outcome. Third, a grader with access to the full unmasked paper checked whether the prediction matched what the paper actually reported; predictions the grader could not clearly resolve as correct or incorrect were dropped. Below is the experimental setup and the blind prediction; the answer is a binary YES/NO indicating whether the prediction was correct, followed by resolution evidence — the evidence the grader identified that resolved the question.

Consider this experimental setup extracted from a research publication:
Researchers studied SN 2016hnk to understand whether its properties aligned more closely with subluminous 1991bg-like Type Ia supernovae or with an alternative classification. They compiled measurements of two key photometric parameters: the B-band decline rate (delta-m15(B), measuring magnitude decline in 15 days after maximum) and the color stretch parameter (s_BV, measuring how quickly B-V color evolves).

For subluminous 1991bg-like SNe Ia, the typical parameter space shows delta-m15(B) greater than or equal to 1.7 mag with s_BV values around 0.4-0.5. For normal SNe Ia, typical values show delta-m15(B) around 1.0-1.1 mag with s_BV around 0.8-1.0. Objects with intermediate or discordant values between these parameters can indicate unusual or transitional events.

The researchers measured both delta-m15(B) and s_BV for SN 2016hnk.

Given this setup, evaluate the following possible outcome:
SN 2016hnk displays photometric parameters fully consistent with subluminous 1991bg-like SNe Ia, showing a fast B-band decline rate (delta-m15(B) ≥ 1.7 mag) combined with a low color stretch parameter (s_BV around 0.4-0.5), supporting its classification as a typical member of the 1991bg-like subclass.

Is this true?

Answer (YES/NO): NO